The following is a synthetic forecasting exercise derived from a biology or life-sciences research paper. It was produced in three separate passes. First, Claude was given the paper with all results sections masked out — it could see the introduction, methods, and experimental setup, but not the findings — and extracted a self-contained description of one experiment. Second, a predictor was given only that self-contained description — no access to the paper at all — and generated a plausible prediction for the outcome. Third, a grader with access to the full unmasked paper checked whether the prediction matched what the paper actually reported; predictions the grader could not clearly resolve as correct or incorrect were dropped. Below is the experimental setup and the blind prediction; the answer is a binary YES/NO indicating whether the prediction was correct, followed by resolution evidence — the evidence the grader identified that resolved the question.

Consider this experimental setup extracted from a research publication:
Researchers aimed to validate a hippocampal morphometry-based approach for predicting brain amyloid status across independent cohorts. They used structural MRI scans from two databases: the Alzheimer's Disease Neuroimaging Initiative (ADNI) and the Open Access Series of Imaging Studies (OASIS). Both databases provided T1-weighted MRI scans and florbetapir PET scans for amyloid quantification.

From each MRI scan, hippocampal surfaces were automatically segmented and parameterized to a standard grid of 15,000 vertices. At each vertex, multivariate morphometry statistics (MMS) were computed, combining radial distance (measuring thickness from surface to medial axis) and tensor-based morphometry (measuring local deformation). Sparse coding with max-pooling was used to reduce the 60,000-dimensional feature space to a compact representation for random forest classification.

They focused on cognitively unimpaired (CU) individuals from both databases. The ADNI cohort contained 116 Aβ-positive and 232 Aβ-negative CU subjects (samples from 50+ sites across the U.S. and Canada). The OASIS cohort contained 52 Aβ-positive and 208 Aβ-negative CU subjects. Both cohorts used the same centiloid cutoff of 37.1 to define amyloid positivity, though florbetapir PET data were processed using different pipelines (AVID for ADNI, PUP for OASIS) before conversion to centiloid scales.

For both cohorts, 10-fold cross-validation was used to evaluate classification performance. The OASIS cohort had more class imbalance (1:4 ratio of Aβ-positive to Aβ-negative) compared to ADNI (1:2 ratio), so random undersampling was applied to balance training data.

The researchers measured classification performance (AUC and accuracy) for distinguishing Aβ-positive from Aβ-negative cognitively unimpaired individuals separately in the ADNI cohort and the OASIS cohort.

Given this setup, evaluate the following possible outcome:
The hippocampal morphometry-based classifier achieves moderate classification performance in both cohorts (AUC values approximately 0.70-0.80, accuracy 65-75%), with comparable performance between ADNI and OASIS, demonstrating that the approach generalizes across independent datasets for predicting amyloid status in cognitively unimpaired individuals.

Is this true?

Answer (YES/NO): NO